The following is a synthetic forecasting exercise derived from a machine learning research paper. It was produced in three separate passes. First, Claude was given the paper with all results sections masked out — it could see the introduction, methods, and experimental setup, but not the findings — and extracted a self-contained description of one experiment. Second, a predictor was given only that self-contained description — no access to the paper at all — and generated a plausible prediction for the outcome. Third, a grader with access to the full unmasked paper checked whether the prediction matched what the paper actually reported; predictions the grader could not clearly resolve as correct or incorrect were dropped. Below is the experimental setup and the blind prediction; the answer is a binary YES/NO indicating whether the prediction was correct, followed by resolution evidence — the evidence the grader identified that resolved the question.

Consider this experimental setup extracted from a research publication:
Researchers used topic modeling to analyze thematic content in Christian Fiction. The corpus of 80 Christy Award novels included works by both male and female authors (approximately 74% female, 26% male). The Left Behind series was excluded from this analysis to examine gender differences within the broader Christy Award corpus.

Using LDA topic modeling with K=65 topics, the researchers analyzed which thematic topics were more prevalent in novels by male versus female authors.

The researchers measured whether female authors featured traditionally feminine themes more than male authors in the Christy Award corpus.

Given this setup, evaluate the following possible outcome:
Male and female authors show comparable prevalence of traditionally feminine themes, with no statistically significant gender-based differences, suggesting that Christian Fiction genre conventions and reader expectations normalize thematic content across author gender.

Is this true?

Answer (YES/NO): NO